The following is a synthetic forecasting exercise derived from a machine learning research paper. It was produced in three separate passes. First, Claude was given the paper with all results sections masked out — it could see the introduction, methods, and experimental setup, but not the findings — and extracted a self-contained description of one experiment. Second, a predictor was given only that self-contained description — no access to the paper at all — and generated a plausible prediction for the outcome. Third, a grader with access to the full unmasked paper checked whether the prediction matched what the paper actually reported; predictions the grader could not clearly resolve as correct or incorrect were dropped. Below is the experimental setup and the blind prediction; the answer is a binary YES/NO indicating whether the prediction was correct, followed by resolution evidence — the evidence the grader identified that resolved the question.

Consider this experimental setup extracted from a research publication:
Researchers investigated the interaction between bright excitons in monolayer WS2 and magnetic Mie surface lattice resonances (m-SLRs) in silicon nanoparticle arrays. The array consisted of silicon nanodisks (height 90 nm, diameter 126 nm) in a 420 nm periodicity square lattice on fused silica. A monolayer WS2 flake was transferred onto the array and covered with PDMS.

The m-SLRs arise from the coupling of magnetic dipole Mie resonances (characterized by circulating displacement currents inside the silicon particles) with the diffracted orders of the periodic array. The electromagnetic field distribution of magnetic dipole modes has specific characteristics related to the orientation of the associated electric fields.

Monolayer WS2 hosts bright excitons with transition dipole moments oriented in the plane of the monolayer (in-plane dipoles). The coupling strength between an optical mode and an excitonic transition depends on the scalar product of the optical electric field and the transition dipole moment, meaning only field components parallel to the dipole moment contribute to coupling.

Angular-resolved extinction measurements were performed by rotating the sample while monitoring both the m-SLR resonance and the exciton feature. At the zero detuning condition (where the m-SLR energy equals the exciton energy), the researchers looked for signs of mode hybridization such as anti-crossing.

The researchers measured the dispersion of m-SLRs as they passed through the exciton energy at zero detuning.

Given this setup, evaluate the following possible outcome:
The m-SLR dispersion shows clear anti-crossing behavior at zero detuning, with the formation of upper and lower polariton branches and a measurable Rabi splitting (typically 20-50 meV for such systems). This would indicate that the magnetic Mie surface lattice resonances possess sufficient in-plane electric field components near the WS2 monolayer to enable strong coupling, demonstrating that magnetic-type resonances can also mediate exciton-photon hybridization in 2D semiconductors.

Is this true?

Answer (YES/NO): NO